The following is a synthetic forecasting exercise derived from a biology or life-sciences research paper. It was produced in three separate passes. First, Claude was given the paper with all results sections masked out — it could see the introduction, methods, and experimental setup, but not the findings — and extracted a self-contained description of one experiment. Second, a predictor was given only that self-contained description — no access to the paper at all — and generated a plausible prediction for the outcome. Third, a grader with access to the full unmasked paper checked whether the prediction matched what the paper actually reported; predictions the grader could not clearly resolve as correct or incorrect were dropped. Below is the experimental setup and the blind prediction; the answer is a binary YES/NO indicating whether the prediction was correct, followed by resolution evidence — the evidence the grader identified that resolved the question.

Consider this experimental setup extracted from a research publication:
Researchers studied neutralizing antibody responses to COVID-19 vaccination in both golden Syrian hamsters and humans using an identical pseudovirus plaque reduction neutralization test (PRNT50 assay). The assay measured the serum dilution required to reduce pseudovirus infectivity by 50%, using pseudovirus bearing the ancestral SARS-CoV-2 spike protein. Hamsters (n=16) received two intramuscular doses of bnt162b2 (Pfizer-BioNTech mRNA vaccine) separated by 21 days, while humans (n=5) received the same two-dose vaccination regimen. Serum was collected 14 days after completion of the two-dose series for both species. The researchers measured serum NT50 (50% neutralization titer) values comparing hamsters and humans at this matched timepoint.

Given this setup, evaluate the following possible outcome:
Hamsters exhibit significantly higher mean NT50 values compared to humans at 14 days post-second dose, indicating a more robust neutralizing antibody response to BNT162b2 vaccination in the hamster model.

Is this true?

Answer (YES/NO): NO